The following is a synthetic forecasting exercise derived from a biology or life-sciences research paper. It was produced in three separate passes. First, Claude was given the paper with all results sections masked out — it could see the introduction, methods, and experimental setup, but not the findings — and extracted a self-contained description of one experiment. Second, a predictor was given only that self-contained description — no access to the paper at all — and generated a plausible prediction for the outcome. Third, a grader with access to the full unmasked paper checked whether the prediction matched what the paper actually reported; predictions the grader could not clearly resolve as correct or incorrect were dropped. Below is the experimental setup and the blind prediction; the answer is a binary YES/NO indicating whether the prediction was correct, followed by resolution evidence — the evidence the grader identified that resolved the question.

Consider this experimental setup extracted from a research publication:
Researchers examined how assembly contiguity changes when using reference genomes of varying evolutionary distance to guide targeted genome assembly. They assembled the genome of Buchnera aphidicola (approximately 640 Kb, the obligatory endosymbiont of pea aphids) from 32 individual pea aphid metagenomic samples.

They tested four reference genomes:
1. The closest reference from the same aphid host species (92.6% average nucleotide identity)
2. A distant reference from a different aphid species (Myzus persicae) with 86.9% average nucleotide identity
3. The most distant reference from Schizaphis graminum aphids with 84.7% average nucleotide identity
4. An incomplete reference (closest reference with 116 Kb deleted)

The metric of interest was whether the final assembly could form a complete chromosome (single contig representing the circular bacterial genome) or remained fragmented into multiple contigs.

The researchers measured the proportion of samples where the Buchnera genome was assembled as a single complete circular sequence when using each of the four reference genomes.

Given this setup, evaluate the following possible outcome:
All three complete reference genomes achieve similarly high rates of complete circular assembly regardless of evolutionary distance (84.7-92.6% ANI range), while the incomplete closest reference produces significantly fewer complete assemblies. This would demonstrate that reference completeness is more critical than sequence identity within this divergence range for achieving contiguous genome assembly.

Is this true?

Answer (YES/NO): NO